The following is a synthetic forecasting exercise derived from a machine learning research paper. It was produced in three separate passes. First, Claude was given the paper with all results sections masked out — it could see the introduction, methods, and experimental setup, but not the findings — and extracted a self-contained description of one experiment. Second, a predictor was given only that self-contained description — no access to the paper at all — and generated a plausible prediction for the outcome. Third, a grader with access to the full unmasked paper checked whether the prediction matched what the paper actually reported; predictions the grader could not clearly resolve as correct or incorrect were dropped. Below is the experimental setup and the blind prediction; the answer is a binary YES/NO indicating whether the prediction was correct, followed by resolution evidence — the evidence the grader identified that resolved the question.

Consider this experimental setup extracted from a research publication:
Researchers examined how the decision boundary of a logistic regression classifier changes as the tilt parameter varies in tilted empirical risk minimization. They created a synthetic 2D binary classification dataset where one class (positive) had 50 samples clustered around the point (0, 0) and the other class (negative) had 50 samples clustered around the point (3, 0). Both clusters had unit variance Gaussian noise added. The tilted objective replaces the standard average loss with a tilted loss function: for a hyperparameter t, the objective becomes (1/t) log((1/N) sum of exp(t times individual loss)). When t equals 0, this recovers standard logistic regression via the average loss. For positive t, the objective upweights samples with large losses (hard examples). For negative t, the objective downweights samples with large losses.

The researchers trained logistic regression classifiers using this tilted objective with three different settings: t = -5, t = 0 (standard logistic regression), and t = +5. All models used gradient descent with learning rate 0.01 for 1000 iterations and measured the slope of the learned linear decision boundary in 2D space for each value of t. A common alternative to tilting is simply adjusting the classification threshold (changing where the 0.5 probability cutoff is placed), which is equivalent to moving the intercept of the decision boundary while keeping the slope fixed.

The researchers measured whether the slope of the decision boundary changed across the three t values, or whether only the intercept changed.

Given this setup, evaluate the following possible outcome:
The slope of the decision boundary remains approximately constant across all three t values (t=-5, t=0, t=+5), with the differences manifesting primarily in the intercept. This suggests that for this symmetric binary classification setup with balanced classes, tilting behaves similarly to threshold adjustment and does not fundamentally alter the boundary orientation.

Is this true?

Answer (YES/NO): NO